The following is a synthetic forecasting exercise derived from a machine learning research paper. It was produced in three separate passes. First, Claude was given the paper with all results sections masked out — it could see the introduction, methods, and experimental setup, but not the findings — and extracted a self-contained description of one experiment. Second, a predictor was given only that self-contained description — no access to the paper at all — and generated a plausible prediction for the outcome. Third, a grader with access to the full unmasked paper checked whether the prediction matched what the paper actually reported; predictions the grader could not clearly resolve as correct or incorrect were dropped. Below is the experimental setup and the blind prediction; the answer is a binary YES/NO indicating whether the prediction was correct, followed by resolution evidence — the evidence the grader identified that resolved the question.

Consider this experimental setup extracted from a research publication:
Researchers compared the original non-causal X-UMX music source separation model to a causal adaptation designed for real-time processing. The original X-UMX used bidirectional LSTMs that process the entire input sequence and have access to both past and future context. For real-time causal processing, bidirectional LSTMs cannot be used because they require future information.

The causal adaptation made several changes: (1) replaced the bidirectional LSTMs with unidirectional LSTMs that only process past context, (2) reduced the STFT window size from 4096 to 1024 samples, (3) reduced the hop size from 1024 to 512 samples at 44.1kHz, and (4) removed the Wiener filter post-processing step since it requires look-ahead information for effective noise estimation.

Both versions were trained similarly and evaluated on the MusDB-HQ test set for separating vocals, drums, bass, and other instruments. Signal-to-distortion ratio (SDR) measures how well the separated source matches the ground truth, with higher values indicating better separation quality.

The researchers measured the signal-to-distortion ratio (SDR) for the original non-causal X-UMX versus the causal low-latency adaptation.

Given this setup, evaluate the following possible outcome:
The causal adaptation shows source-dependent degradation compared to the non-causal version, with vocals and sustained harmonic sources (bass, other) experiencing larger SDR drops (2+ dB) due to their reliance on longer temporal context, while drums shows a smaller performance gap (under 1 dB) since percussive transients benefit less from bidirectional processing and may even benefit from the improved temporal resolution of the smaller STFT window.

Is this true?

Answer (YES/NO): NO